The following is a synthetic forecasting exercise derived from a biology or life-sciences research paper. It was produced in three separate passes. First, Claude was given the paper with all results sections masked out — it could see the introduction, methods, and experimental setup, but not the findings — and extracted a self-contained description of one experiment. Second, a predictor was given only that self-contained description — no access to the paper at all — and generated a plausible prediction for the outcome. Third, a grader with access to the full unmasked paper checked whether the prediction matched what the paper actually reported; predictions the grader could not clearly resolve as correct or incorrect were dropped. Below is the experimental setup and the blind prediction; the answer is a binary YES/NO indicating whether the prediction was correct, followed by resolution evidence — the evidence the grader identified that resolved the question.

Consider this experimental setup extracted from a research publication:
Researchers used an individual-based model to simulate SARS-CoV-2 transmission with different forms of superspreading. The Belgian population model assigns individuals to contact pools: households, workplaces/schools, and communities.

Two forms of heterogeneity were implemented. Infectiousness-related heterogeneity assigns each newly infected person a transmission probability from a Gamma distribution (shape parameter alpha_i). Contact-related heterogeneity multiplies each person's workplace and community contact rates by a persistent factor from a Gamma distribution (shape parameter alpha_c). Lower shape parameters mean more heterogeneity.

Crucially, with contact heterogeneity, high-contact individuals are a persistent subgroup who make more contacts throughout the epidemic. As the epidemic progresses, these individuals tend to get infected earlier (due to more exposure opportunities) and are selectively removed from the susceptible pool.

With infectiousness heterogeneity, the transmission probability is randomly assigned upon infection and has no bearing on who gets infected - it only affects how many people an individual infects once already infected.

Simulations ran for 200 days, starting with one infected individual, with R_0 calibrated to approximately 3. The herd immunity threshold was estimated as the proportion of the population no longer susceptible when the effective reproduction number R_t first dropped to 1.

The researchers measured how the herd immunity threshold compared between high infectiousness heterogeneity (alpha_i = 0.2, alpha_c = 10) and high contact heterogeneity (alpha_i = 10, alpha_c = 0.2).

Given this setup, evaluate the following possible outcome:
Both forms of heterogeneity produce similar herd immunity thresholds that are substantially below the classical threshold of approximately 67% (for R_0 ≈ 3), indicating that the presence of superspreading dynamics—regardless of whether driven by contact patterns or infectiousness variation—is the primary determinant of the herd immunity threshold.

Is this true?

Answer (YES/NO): NO